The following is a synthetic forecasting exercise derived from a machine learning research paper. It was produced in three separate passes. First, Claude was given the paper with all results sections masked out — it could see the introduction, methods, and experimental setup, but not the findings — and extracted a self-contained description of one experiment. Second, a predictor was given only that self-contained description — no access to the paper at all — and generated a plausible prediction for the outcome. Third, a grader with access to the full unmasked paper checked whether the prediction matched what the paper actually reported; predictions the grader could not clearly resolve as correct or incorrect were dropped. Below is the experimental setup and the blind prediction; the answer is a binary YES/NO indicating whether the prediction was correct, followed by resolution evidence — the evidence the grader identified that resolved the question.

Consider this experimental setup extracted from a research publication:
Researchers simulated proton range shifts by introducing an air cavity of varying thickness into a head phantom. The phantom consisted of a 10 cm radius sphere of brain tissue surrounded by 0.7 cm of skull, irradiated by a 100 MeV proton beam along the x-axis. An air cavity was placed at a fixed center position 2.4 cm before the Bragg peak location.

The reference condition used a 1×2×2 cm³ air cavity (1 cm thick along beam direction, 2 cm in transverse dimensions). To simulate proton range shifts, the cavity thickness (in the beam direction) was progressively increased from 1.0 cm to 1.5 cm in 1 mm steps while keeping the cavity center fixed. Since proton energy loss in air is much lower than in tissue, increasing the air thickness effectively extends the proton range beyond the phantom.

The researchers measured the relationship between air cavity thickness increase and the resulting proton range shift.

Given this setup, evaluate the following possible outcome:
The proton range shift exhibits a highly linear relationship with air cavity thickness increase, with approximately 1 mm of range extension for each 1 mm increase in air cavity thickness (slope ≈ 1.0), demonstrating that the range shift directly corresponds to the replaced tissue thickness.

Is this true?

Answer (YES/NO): YES